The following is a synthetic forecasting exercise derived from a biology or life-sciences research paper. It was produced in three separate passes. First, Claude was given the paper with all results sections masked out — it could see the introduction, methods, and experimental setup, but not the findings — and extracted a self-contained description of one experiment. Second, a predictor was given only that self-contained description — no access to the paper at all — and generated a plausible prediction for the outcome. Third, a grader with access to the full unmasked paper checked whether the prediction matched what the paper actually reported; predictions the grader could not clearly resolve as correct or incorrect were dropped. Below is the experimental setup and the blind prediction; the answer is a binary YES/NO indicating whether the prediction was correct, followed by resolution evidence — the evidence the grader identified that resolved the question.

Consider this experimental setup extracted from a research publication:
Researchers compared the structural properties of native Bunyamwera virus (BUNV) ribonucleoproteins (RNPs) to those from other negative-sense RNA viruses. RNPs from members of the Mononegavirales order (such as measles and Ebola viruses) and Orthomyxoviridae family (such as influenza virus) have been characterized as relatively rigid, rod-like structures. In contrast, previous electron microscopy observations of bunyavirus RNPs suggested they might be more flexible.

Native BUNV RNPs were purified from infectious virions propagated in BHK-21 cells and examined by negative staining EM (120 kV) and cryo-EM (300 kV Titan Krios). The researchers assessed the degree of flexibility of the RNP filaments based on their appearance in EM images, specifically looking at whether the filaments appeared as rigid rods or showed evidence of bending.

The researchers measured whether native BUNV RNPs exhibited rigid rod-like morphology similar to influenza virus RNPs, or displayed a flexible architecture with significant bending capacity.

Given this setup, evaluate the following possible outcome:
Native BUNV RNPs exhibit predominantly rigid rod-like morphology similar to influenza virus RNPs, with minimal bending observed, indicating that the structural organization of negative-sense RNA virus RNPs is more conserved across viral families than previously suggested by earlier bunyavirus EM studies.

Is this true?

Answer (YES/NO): NO